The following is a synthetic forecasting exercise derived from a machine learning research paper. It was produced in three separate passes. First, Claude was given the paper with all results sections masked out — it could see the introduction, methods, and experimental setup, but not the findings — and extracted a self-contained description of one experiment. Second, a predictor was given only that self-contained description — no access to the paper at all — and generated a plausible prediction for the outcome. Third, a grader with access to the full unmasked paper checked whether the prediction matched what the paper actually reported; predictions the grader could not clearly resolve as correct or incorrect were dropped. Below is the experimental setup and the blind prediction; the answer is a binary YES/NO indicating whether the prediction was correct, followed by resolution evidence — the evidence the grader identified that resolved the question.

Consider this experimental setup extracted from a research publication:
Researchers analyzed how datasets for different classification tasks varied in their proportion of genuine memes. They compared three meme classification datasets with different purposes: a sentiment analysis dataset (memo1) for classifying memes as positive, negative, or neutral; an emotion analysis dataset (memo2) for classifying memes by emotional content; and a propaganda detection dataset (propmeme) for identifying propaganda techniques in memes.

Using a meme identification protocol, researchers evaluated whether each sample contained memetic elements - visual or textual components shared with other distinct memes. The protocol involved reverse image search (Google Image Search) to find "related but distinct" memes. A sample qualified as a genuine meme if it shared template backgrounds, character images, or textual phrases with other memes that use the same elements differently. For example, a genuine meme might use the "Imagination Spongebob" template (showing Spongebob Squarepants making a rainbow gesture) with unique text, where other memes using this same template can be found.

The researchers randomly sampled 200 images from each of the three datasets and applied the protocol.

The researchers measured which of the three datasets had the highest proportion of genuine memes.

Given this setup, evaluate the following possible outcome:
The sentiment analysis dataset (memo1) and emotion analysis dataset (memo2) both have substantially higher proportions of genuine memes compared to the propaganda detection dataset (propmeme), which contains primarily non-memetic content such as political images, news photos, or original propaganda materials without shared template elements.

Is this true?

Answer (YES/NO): YES